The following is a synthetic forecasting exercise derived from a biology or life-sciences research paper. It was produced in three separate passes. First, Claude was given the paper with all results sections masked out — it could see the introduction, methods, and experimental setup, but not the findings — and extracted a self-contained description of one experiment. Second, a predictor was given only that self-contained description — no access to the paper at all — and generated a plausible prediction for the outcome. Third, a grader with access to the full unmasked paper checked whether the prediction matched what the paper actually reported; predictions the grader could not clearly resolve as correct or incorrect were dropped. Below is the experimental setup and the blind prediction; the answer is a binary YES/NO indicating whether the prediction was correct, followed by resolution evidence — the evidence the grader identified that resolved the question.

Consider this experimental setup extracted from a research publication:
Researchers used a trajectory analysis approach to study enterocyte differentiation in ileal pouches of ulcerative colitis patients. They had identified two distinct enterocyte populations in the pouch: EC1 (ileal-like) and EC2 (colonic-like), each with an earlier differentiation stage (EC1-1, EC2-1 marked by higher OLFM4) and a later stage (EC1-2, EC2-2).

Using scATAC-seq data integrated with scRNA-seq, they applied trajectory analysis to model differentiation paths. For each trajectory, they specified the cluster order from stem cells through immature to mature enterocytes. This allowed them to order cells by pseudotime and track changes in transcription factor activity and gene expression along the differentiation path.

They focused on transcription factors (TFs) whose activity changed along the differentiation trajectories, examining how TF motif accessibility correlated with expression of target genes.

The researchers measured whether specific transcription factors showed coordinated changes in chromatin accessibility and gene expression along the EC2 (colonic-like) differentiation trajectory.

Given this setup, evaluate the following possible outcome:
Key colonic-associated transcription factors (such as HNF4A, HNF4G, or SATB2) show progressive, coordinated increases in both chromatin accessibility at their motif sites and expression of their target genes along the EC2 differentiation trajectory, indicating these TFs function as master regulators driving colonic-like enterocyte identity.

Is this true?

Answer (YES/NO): NO